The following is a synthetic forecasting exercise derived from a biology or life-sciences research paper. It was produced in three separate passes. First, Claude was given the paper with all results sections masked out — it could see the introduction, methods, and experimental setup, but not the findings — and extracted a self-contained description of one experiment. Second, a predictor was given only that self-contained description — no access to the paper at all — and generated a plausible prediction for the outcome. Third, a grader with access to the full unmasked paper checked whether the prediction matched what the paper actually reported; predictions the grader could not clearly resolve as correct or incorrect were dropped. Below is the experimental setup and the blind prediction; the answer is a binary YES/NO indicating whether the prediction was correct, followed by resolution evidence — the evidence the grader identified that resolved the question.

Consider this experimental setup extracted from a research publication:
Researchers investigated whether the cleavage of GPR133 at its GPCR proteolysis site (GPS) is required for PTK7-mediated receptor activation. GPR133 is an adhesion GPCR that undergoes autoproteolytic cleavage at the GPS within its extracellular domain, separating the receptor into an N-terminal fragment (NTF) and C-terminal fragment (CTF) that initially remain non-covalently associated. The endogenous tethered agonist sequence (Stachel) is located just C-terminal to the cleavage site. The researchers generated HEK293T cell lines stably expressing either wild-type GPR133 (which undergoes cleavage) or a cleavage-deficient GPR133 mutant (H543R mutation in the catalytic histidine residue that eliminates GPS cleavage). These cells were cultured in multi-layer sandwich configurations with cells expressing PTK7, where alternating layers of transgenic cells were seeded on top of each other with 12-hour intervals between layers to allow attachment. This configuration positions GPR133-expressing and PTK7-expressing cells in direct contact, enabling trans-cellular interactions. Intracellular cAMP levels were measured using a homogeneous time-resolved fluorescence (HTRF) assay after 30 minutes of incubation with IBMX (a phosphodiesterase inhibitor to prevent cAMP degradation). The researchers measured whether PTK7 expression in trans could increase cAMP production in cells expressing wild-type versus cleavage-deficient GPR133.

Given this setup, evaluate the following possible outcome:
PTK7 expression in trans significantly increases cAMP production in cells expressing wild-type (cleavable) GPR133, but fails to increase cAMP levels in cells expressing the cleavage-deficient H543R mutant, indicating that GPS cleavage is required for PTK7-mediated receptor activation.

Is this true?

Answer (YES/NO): YES